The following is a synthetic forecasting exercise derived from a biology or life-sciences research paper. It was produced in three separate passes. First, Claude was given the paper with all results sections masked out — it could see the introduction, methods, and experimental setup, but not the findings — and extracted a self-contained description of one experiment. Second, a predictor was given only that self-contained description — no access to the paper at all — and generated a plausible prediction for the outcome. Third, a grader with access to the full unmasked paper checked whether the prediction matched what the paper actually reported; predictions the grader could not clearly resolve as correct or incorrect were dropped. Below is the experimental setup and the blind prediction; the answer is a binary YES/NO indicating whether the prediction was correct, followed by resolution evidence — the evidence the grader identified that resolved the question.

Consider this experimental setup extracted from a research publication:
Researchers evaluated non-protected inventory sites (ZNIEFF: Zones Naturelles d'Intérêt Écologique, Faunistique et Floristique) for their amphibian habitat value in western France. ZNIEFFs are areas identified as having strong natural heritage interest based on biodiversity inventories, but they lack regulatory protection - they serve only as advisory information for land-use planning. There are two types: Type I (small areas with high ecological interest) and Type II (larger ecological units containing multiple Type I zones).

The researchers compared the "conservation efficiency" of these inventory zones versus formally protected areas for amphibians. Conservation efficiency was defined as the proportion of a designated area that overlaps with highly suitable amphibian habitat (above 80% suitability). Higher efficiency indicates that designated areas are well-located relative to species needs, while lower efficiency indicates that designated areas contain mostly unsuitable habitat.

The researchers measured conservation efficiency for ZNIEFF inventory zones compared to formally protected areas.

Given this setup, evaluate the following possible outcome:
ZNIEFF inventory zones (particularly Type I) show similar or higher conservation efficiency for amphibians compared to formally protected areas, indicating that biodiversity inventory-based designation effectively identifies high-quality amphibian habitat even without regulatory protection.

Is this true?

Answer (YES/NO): YES